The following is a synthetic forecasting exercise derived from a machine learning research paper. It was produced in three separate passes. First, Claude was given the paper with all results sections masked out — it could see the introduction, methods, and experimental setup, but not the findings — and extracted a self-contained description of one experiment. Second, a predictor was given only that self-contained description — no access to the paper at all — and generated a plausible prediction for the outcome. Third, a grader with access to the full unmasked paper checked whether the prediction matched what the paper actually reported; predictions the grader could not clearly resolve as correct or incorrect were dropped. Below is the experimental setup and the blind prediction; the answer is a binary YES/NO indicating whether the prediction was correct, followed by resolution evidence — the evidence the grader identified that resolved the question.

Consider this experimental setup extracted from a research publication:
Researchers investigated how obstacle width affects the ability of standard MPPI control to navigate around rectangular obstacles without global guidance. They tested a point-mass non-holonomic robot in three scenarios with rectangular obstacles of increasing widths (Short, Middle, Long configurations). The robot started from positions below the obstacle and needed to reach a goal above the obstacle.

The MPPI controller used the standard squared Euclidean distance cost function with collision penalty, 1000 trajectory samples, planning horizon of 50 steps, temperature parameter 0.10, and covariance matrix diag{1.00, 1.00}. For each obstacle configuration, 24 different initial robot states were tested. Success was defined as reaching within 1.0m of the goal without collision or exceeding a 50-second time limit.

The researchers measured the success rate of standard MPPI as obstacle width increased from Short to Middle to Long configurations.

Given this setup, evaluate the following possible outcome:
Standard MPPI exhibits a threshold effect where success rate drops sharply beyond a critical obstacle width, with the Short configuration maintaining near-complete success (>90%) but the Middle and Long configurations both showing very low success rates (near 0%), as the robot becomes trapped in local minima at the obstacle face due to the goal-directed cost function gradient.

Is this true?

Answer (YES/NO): NO